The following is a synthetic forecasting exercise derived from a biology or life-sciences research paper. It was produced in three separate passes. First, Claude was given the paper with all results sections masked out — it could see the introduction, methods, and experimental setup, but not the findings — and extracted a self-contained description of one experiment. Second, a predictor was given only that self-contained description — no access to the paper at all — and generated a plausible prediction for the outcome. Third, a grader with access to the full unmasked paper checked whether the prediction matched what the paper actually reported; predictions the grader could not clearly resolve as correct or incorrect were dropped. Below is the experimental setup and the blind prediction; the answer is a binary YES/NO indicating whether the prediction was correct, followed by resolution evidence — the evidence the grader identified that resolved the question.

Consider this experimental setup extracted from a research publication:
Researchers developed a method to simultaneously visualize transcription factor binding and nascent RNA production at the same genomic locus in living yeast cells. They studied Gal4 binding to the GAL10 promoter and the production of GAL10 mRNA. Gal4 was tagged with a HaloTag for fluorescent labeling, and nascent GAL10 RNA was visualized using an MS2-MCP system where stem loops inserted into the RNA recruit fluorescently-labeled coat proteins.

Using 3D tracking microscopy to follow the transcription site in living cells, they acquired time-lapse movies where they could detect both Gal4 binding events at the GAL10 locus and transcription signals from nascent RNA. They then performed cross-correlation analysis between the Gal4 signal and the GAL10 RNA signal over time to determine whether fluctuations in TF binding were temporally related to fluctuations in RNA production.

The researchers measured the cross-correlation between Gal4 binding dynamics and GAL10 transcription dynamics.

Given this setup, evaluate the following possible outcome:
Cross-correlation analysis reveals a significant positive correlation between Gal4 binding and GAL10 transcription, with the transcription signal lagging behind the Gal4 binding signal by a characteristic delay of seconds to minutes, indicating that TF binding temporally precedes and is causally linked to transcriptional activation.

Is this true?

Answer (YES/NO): YES